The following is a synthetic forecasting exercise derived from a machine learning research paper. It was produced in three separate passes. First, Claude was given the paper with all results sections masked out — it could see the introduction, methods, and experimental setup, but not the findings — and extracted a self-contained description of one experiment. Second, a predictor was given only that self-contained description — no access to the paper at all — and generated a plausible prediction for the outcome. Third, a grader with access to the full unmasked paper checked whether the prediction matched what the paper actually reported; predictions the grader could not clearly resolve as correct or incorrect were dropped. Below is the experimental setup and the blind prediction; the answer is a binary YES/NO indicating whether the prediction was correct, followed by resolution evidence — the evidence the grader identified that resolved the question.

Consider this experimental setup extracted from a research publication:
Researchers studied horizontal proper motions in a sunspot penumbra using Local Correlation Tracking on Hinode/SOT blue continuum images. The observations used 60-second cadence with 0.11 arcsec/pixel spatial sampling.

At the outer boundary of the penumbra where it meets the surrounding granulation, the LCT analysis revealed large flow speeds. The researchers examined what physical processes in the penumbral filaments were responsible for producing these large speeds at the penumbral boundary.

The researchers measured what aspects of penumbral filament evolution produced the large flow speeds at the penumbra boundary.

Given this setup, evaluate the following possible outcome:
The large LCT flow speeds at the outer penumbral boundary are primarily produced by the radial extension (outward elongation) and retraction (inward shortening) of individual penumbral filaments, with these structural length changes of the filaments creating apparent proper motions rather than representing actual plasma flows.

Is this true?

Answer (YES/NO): NO